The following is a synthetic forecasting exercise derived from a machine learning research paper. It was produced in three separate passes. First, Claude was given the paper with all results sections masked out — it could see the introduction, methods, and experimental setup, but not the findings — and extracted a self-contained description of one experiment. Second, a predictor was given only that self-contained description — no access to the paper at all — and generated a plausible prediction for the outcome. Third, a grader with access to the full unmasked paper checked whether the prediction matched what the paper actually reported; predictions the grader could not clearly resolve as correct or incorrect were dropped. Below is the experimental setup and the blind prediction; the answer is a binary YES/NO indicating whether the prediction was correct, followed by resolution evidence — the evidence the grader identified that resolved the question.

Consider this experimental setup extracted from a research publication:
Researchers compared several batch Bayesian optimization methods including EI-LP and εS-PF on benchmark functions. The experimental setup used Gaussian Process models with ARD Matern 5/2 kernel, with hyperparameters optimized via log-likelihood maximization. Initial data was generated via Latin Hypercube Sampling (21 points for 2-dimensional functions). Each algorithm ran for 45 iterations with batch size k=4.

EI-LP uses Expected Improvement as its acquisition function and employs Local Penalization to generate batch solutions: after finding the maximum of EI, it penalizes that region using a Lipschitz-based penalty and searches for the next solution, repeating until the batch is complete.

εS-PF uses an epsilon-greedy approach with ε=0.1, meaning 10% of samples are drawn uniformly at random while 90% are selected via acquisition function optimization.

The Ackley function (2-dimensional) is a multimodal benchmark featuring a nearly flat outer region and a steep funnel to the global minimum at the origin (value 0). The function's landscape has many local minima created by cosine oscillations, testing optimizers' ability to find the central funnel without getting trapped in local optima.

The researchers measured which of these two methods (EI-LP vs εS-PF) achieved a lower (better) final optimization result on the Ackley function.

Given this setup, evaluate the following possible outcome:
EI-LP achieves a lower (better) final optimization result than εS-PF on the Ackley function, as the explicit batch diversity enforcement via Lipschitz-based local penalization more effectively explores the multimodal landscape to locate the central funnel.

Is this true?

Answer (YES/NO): YES